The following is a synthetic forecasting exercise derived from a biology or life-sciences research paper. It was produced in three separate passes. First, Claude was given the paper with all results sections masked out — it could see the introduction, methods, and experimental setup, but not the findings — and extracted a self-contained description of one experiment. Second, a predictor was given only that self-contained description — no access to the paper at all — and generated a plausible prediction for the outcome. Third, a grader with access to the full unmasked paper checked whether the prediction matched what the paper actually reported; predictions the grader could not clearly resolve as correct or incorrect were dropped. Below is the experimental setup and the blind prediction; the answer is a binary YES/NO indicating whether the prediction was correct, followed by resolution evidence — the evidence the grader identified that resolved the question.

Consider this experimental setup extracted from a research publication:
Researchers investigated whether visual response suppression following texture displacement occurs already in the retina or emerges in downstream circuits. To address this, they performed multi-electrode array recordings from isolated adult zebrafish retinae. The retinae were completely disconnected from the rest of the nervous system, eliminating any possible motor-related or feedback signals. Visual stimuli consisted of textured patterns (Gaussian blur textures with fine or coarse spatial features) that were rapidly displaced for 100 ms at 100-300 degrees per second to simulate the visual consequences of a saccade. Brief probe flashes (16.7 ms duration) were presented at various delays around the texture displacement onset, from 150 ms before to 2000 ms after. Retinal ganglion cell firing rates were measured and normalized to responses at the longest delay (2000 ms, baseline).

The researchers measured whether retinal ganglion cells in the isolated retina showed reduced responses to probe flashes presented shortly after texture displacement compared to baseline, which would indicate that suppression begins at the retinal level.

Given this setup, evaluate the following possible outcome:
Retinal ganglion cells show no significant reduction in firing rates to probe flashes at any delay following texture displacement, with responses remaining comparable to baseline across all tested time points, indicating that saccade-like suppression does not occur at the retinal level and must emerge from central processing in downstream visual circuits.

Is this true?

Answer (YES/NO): NO